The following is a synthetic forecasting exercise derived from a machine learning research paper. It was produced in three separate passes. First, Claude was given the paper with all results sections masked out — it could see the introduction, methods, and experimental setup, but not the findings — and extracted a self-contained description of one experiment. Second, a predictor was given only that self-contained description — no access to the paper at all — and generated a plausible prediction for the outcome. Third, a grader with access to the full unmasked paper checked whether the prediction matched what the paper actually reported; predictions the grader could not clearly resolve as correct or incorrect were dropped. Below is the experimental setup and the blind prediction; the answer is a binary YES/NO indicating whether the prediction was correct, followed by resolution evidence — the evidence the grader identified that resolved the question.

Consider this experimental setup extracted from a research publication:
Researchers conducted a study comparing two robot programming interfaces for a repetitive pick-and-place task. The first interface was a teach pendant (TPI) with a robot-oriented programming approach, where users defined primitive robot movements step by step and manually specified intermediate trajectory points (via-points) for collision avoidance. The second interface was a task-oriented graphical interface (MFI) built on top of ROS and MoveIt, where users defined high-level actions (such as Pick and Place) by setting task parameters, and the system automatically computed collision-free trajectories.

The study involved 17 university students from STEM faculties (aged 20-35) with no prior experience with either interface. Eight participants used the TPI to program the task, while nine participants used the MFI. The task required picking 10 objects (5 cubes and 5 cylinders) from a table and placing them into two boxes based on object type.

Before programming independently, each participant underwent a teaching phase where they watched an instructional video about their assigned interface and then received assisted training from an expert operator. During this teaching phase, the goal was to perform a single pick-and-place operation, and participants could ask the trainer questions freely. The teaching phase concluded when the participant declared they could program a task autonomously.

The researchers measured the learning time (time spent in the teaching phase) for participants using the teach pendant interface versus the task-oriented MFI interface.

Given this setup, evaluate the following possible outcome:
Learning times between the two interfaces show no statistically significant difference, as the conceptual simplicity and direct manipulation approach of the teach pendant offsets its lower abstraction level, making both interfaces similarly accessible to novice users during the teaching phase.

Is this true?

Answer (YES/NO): NO